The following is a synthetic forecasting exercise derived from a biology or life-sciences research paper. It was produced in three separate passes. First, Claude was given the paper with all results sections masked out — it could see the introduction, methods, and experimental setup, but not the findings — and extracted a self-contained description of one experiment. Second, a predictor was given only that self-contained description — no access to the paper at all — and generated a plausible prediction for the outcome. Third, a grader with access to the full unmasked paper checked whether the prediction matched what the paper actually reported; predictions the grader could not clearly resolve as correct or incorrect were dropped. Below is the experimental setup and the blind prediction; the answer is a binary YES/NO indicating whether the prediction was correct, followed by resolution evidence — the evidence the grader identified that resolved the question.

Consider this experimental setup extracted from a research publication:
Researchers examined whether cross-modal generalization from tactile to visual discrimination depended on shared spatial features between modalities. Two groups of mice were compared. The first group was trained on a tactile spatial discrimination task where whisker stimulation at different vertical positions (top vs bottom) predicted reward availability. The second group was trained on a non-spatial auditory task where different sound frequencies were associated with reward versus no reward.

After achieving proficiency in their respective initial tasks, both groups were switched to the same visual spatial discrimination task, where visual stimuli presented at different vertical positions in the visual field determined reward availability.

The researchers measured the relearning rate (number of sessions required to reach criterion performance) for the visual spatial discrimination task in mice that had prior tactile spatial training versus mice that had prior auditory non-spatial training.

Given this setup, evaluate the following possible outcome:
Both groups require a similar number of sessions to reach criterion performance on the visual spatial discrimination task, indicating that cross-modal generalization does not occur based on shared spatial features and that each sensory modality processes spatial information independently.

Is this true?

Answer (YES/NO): NO